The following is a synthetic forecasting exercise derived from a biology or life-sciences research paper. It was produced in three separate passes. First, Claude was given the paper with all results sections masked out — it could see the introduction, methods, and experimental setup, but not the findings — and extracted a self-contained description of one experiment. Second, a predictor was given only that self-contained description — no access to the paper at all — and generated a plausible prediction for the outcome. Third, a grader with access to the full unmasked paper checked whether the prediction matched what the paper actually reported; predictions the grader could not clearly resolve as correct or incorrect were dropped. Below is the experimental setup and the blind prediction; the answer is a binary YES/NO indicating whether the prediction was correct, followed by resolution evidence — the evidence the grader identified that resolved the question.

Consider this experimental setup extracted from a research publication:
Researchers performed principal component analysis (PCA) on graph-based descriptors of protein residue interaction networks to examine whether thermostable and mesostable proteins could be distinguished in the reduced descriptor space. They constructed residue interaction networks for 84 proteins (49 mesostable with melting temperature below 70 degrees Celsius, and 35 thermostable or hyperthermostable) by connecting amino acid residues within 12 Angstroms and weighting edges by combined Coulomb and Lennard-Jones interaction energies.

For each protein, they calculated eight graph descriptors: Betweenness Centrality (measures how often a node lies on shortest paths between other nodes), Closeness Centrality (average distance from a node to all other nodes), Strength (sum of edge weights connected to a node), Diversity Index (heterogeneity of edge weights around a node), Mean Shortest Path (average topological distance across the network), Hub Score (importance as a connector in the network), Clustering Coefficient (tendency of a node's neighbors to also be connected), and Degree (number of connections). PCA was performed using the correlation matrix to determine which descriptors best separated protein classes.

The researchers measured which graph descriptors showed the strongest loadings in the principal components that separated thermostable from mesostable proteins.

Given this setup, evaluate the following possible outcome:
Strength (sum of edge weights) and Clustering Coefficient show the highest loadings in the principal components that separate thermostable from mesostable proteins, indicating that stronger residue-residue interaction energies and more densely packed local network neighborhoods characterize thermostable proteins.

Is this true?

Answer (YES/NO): NO